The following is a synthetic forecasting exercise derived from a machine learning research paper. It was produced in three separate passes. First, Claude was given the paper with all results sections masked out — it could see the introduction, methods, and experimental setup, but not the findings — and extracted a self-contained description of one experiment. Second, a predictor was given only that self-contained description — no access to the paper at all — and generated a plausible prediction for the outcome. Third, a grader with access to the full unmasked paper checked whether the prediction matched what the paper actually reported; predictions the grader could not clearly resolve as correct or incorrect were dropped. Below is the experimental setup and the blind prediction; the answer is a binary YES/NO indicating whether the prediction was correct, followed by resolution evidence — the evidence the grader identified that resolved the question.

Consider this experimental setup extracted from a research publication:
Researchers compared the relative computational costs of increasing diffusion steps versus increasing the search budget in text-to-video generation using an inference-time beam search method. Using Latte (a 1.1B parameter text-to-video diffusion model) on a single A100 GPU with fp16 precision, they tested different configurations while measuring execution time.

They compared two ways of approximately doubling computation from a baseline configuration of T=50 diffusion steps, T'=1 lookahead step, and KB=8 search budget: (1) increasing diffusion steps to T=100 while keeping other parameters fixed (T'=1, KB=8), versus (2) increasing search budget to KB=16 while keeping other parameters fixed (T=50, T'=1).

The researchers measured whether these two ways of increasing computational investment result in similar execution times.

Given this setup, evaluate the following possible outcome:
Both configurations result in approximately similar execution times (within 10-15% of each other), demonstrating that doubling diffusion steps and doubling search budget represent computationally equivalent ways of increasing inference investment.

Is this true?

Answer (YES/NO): YES